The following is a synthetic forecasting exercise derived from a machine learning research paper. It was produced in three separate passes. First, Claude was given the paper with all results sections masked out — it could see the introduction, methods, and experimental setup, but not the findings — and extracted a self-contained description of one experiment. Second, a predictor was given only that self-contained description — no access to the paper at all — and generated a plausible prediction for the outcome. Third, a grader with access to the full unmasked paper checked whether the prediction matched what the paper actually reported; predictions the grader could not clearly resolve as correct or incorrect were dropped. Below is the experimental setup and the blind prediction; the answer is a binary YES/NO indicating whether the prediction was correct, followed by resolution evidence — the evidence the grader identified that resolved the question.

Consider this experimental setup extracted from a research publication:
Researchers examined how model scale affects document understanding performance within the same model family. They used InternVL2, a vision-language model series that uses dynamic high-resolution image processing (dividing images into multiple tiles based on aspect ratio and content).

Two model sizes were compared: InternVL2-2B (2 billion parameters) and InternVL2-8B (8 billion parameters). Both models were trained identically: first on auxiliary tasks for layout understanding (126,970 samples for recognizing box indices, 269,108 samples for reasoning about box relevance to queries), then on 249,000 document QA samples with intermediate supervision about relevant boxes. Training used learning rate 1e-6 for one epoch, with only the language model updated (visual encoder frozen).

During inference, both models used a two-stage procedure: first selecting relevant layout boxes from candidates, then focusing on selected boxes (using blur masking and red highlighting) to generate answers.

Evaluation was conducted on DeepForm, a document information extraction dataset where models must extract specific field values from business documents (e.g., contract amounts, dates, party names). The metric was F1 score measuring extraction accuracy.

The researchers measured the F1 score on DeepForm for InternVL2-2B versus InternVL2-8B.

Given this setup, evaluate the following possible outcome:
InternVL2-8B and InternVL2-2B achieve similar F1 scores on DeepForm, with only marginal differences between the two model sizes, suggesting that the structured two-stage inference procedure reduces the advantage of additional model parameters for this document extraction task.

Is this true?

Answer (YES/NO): YES